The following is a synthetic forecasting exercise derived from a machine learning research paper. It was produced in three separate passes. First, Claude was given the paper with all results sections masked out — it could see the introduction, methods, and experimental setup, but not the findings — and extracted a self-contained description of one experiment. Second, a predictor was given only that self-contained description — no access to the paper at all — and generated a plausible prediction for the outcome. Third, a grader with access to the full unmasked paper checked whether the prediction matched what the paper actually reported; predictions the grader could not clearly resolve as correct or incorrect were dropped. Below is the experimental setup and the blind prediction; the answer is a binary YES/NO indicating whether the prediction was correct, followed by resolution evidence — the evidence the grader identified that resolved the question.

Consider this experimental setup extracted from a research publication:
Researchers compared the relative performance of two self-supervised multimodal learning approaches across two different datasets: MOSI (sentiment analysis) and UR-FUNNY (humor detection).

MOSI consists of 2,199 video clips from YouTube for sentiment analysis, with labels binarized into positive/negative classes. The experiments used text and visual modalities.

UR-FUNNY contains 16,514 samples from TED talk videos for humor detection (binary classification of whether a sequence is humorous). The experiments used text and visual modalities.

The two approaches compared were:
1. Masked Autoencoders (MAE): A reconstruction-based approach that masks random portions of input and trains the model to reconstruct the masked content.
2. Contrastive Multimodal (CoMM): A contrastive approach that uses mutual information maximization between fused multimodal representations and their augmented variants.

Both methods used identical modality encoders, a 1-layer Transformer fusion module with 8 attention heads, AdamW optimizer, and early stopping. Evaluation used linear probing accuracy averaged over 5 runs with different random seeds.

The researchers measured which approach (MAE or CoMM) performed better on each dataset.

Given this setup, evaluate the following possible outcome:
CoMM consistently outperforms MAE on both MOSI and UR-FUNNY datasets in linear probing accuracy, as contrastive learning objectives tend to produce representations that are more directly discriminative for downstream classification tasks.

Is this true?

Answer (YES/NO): NO